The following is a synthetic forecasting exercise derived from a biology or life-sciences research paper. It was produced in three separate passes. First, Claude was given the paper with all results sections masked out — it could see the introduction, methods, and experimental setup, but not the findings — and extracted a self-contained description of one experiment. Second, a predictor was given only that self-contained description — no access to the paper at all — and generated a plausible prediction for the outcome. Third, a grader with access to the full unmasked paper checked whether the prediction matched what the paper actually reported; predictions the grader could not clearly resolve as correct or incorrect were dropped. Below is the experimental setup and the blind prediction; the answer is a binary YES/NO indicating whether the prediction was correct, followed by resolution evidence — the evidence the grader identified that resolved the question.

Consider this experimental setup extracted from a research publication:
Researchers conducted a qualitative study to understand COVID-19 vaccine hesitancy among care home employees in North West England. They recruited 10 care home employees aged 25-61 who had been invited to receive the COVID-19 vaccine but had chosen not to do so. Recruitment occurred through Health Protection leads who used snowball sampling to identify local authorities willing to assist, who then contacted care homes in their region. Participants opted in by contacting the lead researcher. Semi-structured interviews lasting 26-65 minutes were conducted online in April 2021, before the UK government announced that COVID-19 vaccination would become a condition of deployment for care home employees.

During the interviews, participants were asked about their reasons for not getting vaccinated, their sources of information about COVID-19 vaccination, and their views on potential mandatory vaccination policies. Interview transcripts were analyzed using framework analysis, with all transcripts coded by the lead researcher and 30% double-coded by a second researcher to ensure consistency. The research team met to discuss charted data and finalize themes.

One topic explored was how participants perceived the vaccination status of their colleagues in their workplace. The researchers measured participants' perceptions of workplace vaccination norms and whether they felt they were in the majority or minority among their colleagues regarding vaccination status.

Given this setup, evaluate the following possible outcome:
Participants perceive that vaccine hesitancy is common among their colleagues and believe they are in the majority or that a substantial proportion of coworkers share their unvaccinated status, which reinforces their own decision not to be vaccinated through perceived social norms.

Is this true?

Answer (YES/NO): NO